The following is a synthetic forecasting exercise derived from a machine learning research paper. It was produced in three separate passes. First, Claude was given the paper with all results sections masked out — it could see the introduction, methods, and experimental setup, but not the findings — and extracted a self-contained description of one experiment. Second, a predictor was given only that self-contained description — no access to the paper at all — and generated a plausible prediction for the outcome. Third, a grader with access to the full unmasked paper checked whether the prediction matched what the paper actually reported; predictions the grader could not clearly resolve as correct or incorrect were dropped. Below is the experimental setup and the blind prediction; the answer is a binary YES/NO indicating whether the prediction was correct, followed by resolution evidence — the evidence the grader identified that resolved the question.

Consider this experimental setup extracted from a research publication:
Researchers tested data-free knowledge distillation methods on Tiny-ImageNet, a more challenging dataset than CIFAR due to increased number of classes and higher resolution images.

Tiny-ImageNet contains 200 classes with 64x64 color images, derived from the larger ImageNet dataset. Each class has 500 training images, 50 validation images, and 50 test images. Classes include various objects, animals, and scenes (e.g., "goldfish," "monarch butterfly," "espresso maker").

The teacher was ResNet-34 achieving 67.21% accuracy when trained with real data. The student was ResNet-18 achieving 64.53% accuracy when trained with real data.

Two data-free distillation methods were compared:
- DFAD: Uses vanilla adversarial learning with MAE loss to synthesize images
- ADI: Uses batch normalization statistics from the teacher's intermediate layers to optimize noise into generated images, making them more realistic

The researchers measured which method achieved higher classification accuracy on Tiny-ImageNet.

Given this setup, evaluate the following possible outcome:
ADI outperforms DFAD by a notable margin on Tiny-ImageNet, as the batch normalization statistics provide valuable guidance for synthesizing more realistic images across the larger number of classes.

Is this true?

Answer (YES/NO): YES